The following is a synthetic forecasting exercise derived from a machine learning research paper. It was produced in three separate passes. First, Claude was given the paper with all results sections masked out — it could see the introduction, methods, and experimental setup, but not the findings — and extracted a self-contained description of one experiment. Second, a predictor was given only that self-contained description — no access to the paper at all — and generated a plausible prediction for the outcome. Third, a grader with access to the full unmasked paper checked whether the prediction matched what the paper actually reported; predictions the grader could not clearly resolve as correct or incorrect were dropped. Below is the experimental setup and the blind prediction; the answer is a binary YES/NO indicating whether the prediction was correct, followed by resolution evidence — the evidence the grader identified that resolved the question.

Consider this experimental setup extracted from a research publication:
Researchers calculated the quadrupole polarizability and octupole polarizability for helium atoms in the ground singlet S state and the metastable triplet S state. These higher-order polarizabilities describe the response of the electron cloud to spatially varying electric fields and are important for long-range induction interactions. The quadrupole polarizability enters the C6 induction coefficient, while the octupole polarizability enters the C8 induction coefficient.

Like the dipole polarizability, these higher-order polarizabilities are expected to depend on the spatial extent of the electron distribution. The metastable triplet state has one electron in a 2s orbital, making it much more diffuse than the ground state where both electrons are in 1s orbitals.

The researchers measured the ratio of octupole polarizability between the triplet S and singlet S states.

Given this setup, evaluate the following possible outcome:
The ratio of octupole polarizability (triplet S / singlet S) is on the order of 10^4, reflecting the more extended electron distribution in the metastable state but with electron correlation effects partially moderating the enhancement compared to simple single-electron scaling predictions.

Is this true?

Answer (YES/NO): YES